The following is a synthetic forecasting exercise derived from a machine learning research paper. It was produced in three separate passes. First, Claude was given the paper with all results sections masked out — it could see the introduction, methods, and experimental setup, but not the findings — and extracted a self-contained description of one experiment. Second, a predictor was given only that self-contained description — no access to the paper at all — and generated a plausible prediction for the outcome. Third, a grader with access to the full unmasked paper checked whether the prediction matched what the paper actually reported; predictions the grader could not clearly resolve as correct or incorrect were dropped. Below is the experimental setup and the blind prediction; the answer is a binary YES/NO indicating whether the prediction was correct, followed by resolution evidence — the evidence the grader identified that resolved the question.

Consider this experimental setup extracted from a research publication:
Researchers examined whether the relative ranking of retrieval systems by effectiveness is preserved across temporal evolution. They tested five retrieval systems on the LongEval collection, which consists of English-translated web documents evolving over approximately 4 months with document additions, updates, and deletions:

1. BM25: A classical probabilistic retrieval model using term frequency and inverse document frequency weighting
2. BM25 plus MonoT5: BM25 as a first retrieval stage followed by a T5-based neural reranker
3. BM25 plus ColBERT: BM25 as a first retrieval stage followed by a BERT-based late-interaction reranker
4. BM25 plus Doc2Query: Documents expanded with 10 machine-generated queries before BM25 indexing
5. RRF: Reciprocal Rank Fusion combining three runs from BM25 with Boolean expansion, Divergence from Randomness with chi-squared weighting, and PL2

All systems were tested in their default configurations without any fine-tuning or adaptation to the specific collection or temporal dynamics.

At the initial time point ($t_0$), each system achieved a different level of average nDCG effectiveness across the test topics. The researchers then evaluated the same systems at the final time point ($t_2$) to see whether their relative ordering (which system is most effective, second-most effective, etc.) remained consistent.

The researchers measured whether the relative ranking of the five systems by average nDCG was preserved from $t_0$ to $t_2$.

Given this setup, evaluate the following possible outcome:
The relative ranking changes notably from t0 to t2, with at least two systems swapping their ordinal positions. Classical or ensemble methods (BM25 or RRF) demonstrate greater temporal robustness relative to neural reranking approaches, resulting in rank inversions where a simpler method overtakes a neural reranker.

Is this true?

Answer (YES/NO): NO